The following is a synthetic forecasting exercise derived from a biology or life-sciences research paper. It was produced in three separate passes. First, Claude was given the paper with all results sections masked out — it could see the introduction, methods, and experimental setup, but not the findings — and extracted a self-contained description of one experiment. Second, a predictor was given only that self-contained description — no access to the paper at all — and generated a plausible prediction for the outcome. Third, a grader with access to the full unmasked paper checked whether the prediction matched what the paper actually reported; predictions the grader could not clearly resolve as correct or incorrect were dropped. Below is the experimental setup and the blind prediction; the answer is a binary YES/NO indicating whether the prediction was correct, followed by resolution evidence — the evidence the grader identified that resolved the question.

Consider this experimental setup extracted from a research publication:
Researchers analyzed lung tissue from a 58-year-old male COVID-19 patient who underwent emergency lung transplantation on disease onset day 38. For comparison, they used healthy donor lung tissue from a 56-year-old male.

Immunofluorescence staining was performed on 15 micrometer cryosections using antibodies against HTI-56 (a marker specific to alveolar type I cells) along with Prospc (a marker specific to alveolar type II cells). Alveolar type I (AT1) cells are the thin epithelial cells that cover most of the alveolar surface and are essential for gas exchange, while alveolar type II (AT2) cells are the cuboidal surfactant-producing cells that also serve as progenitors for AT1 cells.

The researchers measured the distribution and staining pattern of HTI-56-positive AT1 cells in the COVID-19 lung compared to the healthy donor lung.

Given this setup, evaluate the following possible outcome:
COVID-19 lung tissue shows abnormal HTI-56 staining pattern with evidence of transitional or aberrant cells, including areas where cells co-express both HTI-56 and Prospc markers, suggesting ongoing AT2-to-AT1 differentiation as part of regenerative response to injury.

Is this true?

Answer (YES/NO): NO